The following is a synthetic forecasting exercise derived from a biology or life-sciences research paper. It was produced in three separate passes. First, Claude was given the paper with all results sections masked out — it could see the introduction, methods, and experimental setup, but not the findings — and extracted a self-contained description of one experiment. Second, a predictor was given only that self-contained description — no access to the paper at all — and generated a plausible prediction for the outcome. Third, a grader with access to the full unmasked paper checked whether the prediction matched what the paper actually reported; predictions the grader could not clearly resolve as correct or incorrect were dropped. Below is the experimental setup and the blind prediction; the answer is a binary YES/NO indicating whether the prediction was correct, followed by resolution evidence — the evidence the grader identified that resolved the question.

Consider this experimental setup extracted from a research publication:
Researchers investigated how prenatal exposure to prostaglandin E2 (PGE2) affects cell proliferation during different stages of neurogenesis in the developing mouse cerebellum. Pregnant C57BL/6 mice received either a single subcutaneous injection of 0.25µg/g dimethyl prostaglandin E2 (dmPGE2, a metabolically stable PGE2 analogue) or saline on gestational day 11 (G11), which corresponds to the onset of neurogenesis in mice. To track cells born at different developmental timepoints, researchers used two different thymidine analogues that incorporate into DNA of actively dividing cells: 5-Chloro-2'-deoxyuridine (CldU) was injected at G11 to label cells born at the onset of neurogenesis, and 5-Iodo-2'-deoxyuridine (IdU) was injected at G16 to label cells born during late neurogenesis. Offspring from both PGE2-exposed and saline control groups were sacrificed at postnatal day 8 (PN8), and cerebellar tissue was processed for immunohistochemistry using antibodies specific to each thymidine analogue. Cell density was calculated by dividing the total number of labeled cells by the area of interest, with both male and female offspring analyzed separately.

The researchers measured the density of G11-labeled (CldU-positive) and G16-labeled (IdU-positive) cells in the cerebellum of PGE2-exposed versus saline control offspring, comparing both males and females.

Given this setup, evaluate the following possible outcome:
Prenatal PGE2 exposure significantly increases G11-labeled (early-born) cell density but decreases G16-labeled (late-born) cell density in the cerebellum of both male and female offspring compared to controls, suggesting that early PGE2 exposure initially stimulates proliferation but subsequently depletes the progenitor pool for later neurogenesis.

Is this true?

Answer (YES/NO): NO